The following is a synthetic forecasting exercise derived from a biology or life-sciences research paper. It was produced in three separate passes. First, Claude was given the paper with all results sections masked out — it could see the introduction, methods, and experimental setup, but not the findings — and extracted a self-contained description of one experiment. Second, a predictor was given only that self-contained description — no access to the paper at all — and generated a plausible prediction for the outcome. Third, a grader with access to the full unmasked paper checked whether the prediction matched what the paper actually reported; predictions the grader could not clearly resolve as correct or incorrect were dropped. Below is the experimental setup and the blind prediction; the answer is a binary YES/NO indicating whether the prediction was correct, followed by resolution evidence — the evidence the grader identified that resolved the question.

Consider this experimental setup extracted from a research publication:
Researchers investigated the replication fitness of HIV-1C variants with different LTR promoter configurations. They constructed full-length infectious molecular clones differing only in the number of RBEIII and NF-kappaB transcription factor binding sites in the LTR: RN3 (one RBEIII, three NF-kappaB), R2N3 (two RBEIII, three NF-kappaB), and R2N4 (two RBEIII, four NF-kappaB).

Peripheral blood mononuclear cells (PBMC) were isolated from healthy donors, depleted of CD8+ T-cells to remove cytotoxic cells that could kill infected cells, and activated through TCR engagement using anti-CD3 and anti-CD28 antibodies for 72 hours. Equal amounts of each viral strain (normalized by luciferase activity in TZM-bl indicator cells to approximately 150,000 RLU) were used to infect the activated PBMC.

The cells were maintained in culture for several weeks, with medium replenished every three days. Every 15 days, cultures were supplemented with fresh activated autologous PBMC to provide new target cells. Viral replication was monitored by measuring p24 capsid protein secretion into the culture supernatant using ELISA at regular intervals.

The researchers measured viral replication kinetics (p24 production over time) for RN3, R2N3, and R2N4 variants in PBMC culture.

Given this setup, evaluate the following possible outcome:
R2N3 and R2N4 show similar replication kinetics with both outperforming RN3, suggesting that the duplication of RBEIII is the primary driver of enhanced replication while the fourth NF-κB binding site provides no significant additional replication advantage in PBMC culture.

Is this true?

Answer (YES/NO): NO